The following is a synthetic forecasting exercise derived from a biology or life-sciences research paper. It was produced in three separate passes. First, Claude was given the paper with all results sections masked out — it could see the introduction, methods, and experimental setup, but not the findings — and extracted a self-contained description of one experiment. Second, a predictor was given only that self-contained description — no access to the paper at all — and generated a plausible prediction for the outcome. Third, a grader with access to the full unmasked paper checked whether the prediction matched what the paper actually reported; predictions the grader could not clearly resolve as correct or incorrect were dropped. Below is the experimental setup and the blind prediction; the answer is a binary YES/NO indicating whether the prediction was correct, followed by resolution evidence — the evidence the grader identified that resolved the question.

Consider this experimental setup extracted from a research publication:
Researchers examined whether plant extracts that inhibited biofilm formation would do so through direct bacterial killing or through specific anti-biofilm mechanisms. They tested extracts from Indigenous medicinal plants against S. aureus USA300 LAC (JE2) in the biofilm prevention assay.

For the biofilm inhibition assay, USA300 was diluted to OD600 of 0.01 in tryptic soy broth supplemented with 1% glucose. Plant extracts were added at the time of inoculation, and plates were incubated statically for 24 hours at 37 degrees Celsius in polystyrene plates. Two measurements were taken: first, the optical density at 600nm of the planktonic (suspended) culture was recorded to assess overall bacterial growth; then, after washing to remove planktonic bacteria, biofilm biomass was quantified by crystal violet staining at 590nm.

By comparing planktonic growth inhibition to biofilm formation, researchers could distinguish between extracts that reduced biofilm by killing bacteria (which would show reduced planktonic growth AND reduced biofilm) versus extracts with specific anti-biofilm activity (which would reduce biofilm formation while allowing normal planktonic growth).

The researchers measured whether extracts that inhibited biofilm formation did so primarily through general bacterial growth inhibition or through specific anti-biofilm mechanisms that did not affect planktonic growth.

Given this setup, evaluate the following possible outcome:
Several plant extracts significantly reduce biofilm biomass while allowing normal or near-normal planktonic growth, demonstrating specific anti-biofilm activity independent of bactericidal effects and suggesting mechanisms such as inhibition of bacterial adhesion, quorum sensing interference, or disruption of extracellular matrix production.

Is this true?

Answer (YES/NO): YES